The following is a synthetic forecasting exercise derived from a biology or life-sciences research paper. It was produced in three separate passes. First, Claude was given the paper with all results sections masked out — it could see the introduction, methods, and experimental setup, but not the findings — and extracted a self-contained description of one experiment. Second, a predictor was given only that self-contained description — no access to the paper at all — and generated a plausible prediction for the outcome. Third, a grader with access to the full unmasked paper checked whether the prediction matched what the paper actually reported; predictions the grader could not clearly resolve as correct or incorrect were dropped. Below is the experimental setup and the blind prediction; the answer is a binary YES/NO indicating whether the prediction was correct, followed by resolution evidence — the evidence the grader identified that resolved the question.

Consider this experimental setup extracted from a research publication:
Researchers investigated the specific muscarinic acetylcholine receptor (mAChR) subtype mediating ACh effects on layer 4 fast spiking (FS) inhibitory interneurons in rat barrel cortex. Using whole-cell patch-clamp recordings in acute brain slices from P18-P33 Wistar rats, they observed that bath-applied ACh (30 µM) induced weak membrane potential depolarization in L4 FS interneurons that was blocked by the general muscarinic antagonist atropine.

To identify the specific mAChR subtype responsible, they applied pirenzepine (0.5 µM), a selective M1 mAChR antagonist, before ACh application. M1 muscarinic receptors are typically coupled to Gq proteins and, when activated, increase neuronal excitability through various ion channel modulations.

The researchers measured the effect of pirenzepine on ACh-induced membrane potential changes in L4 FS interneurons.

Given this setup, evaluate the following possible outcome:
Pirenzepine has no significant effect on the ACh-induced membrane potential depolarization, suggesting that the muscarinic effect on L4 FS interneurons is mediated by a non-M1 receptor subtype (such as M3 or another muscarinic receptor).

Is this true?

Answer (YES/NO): NO